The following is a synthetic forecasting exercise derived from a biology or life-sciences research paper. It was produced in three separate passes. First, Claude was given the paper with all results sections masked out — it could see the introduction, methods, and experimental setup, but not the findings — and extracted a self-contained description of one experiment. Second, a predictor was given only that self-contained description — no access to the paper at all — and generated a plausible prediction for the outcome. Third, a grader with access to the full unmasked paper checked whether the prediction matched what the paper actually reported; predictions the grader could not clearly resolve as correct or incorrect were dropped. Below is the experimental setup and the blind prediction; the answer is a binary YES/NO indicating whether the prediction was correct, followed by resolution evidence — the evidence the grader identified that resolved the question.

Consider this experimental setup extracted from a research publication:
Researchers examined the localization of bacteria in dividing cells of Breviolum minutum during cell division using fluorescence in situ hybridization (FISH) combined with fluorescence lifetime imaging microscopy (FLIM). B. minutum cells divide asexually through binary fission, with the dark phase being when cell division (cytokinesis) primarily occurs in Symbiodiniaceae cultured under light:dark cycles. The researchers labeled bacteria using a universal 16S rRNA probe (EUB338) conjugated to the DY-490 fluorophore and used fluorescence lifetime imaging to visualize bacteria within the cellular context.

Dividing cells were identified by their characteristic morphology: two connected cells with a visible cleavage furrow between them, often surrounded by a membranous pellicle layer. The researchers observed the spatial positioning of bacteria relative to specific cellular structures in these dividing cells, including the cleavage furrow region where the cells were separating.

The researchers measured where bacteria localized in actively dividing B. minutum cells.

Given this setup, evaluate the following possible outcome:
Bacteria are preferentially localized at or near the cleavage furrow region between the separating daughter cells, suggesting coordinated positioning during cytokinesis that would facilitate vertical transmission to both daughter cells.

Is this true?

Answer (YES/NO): NO